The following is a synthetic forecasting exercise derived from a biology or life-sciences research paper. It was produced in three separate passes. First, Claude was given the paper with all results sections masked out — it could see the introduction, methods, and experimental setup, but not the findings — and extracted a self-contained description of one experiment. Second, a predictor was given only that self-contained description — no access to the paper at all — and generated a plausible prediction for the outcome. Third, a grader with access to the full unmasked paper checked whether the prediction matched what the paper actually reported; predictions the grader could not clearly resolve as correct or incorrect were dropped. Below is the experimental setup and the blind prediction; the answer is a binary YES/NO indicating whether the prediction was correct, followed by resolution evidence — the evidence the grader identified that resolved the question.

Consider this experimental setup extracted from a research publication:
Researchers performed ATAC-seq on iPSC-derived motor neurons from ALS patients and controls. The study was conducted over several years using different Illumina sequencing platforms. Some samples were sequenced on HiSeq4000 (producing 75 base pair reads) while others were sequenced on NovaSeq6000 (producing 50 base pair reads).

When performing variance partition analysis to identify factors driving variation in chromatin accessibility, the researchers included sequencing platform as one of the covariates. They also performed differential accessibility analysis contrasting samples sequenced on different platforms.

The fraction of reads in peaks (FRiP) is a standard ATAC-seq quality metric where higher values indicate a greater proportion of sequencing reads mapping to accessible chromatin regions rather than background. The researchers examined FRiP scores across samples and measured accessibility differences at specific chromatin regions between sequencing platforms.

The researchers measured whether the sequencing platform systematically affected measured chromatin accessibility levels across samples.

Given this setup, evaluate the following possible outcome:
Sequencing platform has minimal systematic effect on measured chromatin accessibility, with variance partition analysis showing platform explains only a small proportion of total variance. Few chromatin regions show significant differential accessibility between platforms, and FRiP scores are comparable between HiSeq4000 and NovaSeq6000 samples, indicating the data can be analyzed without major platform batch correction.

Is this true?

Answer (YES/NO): NO